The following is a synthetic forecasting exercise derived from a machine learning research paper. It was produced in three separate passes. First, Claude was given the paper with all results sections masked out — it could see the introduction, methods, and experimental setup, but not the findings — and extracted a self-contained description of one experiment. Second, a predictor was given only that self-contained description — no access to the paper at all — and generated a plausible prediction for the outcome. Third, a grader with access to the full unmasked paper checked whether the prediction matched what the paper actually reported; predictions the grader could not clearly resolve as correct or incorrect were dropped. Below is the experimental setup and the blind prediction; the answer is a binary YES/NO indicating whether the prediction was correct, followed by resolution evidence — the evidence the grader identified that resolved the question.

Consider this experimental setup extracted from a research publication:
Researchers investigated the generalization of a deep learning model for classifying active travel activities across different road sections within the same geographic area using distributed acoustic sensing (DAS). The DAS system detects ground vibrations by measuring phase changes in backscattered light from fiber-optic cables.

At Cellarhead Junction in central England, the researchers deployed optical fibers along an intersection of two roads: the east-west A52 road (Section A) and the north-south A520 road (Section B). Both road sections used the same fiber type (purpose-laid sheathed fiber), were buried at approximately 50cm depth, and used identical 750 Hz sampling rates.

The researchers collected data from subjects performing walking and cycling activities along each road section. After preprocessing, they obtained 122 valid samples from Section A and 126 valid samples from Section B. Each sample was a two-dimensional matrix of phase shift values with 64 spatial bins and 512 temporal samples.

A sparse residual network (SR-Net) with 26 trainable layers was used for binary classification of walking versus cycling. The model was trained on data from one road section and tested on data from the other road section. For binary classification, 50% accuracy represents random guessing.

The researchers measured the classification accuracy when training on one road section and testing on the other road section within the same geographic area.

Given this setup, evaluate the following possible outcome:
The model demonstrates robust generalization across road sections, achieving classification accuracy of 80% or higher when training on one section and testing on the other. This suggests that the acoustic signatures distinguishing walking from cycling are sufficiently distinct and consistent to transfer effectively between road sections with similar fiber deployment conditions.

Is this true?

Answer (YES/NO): NO